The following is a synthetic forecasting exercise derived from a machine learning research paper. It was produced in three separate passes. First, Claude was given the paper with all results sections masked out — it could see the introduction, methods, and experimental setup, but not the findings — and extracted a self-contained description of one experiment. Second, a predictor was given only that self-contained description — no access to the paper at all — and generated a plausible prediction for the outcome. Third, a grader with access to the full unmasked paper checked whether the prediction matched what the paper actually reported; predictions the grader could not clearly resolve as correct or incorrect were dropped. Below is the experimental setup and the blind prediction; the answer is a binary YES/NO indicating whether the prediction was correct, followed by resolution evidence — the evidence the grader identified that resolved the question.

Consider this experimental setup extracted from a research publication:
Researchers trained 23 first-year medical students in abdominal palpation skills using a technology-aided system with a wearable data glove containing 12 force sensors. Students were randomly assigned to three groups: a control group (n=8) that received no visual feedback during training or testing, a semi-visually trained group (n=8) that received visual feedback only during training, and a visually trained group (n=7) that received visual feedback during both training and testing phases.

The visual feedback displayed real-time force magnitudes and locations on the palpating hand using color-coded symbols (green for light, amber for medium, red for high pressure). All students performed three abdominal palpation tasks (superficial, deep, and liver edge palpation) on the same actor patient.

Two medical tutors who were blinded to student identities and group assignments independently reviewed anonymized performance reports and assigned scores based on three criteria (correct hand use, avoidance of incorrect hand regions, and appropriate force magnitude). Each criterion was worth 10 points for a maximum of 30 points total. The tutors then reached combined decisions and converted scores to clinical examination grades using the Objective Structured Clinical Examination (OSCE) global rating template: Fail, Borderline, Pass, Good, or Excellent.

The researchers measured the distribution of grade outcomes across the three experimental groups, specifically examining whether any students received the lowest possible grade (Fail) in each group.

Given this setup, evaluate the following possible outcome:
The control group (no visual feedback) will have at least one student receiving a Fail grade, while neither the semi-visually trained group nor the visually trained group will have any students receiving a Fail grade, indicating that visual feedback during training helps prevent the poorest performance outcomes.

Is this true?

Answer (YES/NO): NO